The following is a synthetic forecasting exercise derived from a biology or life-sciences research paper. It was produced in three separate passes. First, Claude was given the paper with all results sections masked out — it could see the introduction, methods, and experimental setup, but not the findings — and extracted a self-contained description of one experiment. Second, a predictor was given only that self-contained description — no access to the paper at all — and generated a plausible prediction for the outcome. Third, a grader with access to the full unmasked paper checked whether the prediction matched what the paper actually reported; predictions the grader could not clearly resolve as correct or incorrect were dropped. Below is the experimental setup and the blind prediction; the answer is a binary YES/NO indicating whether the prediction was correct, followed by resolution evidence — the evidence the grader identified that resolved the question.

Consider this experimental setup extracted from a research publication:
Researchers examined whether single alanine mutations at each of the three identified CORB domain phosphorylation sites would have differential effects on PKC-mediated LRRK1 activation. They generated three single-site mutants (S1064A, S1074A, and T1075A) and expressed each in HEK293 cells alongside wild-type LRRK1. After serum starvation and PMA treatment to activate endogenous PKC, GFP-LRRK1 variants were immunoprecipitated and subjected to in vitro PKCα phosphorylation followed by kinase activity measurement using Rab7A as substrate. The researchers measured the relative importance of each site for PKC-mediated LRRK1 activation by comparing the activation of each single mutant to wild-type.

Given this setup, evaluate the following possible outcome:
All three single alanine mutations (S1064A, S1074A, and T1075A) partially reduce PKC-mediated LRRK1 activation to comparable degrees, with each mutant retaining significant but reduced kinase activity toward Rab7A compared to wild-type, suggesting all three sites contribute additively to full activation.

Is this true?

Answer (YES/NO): NO